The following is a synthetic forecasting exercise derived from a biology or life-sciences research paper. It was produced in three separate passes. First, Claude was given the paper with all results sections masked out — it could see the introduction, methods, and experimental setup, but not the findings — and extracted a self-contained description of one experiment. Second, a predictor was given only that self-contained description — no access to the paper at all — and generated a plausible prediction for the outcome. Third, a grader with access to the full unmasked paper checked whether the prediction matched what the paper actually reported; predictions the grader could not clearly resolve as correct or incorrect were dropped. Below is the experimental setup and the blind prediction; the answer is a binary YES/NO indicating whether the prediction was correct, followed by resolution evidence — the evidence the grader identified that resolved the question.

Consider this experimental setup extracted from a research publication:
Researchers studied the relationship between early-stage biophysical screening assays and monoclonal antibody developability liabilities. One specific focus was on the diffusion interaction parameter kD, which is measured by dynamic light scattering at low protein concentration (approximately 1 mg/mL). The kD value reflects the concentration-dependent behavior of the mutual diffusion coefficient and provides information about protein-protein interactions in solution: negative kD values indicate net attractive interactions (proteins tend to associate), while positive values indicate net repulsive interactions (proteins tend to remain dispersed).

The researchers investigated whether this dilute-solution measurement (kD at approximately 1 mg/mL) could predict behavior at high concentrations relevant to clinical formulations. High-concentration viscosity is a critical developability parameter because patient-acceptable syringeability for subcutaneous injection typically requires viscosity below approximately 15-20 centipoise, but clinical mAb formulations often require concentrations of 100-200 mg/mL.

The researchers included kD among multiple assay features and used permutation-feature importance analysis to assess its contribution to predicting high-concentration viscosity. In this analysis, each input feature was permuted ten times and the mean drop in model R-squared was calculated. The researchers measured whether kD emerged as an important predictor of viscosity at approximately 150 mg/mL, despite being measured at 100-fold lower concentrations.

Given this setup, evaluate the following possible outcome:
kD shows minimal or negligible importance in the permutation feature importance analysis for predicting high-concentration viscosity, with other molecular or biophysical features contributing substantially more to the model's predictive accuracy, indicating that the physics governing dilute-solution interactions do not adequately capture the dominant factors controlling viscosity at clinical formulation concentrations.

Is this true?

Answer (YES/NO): NO